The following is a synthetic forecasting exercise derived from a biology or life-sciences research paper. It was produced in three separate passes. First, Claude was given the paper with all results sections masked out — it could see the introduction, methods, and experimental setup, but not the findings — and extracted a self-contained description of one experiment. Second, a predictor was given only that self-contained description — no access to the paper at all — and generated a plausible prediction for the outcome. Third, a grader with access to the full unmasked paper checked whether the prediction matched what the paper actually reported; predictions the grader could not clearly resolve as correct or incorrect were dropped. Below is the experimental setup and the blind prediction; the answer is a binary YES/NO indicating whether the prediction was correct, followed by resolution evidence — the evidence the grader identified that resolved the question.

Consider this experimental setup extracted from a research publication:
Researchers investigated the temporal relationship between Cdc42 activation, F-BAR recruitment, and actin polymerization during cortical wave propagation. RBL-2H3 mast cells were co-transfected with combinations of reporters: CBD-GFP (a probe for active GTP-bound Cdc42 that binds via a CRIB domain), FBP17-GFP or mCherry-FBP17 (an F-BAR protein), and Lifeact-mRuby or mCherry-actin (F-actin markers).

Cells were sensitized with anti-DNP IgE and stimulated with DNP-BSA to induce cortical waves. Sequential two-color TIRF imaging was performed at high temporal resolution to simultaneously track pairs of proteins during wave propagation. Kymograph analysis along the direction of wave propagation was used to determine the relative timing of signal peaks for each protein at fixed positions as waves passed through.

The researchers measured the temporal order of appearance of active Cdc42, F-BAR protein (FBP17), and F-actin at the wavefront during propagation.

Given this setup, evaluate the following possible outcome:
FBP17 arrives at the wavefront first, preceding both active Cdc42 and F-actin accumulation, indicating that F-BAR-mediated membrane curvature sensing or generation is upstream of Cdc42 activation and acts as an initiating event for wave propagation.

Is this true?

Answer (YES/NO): NO